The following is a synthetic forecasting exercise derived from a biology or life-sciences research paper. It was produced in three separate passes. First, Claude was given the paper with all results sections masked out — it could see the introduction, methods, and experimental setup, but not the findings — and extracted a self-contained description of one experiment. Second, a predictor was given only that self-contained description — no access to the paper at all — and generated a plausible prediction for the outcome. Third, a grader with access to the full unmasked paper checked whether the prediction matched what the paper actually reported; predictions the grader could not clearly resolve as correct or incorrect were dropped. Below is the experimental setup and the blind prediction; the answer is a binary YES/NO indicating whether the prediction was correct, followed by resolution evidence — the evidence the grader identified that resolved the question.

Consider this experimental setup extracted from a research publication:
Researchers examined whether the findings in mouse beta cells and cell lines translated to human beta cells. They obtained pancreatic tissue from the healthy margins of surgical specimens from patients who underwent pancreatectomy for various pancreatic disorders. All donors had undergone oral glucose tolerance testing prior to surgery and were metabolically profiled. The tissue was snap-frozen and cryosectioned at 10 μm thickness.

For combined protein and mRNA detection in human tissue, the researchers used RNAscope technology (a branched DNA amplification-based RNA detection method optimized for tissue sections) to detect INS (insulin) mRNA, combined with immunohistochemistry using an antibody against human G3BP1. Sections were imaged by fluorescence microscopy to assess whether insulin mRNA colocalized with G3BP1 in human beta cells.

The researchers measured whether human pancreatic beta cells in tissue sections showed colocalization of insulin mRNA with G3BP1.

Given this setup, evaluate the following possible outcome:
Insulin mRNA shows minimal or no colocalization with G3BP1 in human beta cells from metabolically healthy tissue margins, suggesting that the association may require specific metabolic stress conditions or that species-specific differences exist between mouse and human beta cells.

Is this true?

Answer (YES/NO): NO